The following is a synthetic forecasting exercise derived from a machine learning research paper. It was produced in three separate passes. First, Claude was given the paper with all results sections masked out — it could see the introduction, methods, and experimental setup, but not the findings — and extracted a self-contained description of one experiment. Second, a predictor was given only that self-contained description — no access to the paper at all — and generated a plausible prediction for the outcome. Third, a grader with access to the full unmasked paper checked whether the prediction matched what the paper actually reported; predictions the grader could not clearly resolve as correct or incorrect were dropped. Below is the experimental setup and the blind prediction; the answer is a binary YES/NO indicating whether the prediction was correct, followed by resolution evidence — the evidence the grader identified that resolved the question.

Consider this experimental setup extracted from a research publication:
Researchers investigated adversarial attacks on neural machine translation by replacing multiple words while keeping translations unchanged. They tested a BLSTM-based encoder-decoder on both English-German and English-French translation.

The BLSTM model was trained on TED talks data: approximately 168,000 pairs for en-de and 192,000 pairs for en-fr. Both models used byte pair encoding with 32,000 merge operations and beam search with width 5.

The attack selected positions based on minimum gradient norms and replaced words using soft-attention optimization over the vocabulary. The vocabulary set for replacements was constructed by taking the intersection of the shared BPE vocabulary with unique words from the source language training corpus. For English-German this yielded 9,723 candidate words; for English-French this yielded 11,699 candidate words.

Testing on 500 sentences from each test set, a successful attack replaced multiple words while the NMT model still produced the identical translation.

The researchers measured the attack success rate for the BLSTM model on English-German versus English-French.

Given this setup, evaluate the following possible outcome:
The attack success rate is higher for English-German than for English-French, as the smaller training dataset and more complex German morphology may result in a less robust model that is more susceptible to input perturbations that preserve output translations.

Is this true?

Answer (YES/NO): NO